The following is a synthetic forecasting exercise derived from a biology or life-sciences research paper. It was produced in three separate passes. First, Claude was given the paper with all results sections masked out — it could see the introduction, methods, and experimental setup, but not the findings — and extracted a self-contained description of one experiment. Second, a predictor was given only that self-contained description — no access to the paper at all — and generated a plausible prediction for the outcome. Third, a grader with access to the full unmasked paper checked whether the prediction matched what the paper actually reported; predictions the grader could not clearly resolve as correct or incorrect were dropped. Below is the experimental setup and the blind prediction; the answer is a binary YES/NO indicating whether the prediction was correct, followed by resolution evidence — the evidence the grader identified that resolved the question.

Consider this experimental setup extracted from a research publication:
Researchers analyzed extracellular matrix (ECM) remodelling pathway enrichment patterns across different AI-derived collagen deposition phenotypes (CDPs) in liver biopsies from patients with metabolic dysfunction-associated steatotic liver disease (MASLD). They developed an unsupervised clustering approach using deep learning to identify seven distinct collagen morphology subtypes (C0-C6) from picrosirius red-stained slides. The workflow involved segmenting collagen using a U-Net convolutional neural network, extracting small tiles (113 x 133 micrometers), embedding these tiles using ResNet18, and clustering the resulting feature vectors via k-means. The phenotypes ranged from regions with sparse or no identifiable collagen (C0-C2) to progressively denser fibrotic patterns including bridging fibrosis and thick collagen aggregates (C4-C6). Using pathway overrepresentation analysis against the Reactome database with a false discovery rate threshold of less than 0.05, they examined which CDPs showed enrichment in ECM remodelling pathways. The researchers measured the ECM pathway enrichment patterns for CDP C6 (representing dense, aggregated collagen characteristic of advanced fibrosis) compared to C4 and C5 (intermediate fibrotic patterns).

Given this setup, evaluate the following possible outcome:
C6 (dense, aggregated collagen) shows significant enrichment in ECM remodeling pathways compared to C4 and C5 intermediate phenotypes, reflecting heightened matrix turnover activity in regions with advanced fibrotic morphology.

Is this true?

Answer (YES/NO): NO